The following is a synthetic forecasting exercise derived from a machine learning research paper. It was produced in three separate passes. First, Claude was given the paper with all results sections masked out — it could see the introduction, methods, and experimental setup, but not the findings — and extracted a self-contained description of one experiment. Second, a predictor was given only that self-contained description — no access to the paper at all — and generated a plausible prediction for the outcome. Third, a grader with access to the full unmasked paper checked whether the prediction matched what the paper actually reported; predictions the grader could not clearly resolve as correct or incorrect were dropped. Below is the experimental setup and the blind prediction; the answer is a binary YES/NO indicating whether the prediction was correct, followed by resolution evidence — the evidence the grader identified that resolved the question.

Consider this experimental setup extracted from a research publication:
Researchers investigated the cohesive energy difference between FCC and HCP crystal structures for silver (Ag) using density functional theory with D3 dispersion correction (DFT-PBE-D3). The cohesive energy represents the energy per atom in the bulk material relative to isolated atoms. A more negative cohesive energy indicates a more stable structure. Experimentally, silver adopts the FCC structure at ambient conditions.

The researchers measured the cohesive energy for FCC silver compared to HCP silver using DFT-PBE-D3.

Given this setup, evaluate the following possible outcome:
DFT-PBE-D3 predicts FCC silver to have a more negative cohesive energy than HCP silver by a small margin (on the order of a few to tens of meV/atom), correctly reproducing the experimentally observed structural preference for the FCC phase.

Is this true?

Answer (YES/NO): NO